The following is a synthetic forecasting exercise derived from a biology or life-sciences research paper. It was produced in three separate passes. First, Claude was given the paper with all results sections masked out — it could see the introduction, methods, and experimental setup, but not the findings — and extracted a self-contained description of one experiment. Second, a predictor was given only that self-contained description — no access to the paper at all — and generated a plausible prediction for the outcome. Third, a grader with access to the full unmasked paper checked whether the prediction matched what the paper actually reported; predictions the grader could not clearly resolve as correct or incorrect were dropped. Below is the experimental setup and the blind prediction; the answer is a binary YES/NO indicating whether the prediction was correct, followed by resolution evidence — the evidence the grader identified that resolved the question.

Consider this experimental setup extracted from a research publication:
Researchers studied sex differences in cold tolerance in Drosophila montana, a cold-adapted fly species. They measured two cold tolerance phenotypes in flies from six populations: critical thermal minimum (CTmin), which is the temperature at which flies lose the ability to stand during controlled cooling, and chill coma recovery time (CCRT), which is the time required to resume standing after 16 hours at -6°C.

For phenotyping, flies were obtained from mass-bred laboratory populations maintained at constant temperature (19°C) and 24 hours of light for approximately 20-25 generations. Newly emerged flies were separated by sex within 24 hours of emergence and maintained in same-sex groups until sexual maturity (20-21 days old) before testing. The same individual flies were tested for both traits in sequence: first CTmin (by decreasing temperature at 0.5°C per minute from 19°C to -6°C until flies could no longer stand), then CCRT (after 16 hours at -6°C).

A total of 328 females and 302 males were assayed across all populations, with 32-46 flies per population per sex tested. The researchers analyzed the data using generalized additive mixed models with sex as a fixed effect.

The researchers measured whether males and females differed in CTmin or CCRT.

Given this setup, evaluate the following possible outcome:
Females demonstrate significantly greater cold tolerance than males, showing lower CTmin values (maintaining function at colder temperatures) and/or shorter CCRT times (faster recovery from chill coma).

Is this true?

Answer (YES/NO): YES